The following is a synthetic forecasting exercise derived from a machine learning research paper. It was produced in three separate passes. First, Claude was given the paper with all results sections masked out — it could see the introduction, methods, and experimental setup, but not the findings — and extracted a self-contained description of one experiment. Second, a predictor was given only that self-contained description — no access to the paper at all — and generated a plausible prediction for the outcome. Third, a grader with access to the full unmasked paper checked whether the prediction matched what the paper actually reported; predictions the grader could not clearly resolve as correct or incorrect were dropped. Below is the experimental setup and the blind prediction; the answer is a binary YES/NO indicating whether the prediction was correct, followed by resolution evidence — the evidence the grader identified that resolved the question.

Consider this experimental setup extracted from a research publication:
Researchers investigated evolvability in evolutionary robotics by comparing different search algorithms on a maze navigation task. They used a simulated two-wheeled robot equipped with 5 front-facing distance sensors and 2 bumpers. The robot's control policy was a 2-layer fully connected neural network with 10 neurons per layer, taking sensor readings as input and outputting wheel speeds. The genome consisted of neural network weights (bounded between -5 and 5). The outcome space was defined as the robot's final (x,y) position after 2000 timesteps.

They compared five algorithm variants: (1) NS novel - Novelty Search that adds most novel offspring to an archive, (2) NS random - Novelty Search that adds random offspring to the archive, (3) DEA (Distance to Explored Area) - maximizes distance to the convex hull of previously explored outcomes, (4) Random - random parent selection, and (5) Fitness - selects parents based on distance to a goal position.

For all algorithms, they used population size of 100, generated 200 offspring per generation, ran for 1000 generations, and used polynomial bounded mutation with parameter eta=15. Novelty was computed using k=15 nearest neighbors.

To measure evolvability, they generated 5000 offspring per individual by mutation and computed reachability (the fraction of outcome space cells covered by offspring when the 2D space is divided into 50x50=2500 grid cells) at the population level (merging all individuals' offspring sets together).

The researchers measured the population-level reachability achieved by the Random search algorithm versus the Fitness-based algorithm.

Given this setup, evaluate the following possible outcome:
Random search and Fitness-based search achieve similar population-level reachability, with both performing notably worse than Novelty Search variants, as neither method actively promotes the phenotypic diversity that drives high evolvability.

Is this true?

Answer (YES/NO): YES